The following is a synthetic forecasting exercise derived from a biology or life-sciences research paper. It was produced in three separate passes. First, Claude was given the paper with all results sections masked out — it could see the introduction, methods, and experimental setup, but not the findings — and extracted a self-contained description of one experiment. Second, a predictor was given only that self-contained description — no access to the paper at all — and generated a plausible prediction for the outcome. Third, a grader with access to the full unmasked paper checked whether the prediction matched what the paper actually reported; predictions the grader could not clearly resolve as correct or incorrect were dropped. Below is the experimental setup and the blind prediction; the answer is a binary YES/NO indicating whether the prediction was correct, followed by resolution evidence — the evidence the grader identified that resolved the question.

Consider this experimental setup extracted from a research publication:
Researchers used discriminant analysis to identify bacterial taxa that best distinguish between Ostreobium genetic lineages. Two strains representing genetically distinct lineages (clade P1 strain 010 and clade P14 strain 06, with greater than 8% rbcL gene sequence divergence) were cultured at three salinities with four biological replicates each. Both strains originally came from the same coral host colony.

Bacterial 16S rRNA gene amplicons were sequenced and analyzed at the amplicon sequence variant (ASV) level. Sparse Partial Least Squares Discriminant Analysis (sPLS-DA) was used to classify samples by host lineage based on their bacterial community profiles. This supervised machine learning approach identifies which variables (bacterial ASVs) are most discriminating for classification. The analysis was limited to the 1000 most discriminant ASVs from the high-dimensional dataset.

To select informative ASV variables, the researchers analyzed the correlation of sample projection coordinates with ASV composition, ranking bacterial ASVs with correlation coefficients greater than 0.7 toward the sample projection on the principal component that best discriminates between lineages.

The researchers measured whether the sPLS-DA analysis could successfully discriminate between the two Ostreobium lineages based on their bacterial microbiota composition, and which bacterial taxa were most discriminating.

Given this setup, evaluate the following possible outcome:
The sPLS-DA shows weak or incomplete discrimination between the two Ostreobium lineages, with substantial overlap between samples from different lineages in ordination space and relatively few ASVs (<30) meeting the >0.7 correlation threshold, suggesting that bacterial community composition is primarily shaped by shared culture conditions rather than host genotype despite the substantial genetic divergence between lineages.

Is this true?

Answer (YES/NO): NO